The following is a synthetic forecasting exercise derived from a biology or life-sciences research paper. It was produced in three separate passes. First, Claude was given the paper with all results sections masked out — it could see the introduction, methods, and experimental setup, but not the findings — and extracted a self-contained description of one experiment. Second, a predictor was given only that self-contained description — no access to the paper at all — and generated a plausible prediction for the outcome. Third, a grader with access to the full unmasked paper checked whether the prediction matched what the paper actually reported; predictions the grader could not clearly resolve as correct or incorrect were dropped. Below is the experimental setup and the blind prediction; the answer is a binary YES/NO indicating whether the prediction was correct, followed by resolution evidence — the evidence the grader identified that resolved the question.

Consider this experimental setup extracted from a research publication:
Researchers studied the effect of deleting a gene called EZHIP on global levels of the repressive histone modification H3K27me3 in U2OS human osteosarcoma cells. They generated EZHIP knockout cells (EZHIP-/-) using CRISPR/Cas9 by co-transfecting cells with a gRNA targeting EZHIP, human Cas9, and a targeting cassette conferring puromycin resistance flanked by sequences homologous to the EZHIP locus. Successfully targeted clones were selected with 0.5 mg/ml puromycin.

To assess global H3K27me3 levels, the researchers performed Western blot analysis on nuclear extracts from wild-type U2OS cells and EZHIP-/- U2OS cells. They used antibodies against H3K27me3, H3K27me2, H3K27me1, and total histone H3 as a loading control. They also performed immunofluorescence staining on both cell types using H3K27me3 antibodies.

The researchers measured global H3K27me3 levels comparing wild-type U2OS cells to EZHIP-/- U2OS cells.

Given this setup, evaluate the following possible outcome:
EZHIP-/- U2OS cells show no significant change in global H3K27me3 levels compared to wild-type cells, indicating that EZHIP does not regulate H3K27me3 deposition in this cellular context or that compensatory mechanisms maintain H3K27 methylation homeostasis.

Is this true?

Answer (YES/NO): NO